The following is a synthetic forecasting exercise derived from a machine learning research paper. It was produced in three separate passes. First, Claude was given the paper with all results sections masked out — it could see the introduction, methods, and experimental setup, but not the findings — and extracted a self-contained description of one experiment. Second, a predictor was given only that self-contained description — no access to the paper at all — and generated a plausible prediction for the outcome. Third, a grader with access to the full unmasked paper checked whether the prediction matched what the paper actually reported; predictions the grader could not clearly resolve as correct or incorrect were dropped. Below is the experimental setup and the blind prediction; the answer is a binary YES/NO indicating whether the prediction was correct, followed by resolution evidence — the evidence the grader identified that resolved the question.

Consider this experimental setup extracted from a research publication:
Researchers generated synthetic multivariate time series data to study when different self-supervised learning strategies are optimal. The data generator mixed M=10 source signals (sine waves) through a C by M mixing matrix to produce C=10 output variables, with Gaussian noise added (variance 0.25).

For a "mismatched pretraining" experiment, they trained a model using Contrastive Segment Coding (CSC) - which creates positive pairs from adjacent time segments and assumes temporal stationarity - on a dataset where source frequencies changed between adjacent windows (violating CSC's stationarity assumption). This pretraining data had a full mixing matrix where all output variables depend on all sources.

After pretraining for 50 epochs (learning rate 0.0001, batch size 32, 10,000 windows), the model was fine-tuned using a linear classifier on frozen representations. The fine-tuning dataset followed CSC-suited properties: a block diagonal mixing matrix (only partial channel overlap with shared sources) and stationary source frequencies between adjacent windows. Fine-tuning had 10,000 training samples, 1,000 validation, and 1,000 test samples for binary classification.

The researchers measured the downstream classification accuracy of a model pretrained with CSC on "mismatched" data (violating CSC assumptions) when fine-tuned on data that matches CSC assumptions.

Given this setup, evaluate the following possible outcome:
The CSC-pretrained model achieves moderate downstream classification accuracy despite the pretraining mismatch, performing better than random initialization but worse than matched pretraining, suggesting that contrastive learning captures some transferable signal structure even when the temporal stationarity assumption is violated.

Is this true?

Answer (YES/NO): NO